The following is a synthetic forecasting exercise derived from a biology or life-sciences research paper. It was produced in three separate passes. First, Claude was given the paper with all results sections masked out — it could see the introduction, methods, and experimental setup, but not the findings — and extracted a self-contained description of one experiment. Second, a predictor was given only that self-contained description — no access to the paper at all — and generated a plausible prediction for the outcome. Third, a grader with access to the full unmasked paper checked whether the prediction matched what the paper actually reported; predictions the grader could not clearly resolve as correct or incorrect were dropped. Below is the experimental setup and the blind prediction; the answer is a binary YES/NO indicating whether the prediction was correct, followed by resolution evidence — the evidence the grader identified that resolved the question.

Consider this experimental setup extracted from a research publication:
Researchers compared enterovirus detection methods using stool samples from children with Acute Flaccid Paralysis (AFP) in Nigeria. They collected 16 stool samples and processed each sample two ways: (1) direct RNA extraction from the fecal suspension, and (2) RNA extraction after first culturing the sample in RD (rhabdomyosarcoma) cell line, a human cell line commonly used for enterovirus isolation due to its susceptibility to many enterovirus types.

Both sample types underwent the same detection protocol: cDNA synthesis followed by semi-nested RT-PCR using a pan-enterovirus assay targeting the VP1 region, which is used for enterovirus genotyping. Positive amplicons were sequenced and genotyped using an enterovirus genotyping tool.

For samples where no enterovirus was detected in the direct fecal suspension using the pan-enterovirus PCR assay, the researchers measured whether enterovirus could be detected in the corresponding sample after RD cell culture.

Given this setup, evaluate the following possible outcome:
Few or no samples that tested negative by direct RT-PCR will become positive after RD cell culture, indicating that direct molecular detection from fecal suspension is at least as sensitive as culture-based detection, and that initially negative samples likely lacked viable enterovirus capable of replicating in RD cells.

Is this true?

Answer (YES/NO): NO